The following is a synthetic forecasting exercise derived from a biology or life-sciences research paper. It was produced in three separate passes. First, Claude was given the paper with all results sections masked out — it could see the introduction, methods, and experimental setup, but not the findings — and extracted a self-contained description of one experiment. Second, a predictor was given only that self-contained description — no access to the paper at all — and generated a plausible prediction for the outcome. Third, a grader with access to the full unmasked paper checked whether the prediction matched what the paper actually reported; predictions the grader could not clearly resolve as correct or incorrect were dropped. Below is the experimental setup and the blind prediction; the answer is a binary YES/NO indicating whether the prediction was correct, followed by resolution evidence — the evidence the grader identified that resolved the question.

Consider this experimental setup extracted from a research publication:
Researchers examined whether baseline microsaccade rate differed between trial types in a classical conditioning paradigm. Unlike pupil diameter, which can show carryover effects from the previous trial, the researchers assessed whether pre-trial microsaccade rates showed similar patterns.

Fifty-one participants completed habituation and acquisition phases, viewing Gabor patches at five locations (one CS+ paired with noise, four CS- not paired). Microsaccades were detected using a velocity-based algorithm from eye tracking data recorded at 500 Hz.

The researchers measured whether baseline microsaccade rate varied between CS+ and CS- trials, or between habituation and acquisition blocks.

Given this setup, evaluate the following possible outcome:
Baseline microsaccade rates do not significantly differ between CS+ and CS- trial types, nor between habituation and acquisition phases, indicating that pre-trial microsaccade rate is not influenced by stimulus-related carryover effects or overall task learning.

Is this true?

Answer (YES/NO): YES